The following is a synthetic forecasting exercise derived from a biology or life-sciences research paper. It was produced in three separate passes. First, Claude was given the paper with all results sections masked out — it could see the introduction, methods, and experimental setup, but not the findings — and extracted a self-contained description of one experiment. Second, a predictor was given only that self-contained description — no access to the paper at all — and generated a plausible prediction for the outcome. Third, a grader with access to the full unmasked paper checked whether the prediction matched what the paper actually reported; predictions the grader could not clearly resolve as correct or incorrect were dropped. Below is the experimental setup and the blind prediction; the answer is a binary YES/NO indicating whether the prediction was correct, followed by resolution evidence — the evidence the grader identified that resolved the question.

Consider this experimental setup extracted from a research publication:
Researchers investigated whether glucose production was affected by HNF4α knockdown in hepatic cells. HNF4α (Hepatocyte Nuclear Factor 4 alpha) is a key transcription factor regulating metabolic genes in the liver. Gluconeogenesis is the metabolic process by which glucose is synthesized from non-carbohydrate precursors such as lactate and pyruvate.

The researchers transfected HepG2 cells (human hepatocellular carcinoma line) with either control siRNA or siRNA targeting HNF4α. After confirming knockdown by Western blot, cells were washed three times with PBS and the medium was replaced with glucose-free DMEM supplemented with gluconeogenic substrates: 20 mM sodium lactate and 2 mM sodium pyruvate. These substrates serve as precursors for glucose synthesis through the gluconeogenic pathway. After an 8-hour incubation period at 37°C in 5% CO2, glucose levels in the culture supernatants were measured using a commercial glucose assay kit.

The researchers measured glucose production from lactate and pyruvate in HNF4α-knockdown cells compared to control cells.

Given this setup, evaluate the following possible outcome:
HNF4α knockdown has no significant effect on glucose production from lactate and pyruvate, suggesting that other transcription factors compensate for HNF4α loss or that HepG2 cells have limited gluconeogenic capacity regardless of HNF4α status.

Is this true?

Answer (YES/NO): NO